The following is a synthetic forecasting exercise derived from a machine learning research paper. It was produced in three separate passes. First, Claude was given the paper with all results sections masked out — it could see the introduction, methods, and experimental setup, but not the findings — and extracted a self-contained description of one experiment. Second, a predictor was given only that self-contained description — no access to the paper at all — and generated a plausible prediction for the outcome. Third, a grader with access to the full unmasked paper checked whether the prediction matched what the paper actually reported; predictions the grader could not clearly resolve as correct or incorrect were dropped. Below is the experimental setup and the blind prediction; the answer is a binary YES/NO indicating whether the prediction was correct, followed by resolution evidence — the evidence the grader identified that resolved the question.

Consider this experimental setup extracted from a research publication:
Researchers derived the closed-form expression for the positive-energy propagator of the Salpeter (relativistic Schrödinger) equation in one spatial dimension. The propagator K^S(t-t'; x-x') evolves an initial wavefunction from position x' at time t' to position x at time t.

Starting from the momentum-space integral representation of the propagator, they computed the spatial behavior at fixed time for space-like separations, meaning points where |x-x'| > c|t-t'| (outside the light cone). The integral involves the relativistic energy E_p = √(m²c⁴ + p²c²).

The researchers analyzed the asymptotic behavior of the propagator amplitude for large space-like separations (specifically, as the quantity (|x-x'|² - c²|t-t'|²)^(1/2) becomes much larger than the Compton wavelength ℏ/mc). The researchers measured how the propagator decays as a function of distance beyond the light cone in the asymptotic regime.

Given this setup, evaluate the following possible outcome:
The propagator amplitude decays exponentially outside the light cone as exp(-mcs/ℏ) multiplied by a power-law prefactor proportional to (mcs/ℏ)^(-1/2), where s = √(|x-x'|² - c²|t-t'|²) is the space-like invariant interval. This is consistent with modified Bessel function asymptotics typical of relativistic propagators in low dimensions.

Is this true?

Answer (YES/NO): YES